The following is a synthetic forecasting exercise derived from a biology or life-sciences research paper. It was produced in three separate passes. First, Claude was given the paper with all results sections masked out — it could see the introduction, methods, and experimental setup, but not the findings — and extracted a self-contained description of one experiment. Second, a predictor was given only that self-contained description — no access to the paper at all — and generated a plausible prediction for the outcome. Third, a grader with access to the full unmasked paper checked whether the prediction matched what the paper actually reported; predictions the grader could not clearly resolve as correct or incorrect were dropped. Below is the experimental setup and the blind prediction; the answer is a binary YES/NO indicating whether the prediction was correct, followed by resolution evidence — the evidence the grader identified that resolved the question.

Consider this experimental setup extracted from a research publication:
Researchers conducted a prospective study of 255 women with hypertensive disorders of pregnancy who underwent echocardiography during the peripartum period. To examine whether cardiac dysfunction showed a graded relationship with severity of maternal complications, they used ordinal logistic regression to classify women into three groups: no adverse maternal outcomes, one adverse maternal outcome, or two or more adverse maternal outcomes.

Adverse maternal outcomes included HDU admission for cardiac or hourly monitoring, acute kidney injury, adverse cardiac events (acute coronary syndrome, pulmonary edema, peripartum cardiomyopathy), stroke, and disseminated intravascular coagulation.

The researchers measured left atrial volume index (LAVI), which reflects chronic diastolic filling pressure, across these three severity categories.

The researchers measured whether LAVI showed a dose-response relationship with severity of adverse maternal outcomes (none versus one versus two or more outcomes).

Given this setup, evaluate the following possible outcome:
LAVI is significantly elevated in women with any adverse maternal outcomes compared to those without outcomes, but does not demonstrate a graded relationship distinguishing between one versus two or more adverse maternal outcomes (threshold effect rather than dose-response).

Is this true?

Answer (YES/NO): YES